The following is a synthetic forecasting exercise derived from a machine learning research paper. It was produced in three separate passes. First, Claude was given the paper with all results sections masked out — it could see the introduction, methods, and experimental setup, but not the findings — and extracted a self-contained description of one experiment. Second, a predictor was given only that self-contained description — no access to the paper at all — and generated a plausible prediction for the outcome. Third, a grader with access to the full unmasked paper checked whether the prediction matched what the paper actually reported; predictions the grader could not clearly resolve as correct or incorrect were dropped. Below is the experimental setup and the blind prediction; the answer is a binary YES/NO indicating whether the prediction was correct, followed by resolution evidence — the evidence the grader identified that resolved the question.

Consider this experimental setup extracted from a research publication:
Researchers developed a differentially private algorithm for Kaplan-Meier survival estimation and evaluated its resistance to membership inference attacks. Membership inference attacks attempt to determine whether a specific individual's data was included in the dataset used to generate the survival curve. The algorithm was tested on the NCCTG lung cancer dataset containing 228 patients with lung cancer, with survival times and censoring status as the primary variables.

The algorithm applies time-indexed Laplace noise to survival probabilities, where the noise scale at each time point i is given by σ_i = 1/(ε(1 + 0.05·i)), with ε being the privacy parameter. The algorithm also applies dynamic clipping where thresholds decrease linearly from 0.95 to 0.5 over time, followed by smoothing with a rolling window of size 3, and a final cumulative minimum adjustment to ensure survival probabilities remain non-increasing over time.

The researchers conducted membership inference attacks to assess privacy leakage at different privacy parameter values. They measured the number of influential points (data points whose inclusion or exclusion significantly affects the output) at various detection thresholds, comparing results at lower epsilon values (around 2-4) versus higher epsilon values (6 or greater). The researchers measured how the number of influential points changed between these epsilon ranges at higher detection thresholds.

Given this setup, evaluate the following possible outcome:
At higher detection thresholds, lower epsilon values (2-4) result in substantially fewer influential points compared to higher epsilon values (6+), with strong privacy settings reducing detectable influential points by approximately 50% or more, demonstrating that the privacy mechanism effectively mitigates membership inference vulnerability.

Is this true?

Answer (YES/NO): NO